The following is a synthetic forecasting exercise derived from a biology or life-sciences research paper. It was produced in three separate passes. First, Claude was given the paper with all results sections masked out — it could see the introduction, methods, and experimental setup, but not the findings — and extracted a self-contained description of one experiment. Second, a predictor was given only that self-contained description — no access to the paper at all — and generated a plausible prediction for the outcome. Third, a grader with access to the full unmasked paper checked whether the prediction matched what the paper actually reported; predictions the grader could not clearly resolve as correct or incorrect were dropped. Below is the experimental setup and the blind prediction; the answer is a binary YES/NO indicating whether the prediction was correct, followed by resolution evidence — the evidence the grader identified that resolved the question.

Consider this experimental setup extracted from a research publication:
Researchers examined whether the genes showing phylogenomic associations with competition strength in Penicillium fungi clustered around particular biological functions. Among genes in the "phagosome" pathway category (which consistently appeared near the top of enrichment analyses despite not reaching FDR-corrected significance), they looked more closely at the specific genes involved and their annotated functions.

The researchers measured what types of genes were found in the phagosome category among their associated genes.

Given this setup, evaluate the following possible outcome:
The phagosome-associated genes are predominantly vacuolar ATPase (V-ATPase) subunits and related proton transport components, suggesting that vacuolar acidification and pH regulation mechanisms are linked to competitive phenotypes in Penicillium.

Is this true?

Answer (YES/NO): NO